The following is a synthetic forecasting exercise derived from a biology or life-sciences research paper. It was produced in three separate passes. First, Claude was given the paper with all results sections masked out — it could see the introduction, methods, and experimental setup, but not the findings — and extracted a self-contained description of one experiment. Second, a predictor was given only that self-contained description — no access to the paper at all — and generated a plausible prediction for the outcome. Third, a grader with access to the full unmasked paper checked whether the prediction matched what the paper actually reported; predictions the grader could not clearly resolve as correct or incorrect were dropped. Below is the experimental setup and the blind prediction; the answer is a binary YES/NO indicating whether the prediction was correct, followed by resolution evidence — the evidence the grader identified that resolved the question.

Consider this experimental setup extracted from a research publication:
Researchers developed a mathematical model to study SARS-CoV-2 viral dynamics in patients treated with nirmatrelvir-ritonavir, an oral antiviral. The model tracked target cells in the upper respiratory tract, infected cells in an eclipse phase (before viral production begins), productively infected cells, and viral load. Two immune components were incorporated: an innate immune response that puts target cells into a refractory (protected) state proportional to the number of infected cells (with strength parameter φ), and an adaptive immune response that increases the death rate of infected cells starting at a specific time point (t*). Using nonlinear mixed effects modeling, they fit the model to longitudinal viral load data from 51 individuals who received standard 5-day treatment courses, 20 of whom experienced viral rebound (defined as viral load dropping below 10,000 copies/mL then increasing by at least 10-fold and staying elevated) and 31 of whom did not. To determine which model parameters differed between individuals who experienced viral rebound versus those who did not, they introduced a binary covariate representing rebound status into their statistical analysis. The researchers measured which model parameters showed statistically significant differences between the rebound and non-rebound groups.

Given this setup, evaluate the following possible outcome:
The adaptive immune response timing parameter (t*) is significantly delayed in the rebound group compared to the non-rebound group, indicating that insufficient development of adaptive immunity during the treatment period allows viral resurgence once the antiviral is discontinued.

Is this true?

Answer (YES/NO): NO